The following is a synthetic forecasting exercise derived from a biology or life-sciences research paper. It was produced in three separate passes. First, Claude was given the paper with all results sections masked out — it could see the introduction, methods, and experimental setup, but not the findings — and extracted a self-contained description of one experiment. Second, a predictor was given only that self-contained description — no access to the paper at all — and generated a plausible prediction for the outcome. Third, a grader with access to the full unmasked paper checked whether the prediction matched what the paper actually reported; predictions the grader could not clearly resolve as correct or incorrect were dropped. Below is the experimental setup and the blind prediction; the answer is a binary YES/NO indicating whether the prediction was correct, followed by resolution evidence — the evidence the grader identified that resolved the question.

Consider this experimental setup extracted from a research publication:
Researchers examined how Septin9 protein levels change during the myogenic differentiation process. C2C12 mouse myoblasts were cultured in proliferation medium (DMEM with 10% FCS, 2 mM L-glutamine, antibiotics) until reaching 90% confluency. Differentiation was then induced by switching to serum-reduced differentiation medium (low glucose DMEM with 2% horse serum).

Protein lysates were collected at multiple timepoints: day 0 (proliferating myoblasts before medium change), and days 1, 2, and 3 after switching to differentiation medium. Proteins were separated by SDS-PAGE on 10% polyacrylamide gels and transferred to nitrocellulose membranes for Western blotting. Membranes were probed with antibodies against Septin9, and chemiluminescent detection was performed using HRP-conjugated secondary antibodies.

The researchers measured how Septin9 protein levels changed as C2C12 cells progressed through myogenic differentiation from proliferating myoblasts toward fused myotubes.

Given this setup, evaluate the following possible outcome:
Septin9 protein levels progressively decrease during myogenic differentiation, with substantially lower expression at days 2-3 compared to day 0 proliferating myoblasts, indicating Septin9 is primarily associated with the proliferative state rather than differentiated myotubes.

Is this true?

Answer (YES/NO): YES